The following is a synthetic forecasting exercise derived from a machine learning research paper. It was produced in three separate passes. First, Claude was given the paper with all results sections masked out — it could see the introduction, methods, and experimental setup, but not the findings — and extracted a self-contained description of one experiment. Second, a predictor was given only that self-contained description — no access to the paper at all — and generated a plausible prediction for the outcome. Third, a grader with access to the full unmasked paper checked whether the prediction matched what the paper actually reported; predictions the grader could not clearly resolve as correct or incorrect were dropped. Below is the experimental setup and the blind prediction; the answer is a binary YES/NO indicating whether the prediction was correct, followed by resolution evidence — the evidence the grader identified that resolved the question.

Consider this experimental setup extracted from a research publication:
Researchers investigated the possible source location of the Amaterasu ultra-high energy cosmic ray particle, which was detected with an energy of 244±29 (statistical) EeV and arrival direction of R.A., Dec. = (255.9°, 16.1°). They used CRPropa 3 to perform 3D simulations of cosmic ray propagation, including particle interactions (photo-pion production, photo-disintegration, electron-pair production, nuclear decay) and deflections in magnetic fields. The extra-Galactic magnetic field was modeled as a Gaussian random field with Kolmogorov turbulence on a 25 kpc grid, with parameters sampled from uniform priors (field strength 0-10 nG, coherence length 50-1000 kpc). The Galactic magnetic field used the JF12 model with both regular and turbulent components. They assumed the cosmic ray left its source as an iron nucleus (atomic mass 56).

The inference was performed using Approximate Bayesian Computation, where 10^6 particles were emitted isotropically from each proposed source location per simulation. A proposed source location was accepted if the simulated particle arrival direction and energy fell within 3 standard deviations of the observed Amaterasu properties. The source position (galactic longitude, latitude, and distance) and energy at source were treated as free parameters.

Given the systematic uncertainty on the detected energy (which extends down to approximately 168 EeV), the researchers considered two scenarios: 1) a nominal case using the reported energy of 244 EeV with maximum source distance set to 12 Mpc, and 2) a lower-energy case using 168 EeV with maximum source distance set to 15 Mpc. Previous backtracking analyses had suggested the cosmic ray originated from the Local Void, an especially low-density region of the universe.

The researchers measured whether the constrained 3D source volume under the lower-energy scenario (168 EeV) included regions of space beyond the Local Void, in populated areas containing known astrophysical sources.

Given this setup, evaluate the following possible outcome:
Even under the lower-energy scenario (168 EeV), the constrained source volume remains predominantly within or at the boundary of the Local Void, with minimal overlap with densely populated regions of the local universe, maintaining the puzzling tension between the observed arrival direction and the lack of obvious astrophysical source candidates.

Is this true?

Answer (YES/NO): NO